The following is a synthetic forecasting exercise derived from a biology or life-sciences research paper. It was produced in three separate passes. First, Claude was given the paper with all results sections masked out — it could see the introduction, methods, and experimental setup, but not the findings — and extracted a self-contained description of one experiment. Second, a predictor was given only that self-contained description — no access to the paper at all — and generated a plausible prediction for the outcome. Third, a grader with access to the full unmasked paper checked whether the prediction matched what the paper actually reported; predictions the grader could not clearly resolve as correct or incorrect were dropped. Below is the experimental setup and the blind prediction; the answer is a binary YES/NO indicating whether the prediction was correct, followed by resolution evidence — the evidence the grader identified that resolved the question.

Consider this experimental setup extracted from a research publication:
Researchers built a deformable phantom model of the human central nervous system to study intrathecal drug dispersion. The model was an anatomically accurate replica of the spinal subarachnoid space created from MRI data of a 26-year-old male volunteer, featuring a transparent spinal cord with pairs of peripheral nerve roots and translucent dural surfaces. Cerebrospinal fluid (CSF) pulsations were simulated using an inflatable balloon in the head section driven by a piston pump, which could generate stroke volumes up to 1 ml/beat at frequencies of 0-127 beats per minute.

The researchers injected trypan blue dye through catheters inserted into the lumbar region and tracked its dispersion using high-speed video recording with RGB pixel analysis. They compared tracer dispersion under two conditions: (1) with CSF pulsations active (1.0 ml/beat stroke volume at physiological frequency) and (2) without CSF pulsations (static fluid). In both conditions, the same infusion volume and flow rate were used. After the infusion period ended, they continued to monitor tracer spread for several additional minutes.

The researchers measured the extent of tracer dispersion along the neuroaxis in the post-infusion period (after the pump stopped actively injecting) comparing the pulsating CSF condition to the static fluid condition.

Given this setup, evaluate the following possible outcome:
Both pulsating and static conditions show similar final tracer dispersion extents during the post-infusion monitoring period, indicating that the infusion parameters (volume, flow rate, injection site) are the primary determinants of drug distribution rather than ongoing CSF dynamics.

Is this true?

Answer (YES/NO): NO